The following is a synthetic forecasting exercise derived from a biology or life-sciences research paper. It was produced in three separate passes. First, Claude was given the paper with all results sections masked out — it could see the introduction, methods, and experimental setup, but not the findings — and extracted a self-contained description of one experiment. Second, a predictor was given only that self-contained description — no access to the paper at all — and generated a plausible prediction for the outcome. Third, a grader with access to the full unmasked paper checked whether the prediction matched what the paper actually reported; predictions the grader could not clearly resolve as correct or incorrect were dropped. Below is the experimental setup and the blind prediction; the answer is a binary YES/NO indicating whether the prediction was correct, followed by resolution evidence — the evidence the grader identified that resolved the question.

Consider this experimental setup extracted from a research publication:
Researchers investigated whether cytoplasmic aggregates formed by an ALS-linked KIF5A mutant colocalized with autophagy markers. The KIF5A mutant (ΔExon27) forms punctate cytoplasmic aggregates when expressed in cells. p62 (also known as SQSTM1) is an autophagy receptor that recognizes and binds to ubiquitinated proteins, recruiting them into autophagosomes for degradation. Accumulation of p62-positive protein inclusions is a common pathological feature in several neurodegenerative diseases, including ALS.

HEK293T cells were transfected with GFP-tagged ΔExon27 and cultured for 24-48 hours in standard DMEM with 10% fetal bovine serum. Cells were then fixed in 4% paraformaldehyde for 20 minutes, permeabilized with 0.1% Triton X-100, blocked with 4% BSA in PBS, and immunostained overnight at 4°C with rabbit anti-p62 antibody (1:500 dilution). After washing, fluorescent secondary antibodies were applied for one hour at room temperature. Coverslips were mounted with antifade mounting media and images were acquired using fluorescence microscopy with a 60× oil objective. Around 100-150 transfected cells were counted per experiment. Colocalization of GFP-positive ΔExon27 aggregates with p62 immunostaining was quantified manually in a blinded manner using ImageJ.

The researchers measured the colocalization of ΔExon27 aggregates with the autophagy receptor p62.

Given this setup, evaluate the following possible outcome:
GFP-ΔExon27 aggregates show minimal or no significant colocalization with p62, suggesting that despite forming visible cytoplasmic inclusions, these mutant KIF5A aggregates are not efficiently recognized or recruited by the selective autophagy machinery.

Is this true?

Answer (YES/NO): NO